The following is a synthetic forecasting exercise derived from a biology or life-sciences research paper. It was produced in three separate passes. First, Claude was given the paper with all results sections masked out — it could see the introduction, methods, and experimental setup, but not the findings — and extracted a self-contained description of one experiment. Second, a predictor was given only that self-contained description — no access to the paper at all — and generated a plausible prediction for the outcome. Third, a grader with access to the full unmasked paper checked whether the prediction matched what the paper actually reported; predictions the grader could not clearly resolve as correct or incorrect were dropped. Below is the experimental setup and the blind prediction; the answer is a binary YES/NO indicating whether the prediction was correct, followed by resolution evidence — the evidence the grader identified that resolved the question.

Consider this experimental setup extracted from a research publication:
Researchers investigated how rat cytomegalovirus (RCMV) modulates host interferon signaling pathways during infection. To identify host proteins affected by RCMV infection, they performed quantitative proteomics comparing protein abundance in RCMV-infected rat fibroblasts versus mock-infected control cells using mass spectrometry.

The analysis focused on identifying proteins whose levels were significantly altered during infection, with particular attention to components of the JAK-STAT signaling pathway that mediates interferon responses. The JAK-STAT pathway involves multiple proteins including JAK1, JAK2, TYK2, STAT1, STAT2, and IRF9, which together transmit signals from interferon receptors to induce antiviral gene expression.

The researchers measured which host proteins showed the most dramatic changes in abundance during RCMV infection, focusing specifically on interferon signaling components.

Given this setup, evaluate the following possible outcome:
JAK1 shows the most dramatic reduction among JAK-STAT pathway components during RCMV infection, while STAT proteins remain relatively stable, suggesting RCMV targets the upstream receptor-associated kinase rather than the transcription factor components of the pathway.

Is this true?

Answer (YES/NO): NO